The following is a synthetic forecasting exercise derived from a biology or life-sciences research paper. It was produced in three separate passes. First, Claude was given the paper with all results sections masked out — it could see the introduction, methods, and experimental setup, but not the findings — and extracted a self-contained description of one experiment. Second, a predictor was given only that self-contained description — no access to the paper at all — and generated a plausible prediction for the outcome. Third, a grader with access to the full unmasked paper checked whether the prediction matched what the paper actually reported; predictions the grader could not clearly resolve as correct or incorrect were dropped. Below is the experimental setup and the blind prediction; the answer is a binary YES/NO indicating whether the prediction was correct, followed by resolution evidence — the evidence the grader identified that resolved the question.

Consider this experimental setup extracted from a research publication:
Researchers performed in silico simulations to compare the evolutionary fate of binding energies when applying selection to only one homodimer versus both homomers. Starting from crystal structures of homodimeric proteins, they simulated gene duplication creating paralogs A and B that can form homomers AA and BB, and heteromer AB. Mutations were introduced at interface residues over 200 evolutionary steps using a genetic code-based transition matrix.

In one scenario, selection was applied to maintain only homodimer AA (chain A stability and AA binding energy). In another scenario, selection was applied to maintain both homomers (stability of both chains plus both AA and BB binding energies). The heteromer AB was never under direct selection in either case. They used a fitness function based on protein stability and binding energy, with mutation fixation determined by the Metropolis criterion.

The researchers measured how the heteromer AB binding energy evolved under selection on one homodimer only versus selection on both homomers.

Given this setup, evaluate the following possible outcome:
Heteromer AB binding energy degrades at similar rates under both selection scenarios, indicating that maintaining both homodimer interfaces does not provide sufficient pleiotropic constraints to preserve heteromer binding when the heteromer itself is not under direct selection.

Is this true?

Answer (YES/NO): NO